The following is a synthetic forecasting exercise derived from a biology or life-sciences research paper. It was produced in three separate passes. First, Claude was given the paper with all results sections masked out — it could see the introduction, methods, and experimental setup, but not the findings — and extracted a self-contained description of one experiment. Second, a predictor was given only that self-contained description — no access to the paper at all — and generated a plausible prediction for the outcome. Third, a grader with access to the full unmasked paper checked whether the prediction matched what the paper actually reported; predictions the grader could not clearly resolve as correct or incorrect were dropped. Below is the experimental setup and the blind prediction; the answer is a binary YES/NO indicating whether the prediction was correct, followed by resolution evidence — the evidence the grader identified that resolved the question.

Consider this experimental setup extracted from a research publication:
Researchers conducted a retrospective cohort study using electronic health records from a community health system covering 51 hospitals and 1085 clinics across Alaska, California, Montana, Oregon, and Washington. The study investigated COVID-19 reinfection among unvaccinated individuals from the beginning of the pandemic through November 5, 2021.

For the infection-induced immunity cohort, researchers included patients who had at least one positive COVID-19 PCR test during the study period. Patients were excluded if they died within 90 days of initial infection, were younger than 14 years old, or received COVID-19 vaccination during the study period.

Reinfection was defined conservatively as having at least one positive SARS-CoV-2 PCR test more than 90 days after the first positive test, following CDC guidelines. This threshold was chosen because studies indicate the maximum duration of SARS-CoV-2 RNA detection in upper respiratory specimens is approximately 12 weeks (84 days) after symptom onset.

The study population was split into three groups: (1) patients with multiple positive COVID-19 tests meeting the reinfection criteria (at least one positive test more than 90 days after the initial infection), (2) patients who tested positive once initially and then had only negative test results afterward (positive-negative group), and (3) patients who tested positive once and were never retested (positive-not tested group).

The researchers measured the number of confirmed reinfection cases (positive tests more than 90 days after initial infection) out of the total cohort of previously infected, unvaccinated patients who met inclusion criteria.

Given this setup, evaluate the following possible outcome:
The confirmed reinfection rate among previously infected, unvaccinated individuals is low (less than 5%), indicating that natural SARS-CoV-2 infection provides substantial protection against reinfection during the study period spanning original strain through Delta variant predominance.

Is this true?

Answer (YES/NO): YES